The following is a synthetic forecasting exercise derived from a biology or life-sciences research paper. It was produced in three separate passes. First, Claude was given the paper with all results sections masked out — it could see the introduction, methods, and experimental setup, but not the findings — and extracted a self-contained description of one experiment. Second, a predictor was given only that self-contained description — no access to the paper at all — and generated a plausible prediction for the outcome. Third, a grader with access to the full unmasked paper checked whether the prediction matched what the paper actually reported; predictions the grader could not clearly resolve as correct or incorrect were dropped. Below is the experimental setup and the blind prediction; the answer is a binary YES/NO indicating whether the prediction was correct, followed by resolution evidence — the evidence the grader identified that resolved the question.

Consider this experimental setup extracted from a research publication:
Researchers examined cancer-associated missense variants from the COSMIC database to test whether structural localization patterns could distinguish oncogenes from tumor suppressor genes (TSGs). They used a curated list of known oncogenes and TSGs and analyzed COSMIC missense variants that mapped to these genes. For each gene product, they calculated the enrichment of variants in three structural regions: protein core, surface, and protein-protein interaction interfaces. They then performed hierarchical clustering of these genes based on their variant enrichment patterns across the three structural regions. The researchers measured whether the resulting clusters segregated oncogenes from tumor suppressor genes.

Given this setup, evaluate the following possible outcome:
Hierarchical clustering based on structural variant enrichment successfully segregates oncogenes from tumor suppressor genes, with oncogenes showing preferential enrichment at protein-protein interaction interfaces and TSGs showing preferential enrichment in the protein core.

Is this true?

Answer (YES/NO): YES